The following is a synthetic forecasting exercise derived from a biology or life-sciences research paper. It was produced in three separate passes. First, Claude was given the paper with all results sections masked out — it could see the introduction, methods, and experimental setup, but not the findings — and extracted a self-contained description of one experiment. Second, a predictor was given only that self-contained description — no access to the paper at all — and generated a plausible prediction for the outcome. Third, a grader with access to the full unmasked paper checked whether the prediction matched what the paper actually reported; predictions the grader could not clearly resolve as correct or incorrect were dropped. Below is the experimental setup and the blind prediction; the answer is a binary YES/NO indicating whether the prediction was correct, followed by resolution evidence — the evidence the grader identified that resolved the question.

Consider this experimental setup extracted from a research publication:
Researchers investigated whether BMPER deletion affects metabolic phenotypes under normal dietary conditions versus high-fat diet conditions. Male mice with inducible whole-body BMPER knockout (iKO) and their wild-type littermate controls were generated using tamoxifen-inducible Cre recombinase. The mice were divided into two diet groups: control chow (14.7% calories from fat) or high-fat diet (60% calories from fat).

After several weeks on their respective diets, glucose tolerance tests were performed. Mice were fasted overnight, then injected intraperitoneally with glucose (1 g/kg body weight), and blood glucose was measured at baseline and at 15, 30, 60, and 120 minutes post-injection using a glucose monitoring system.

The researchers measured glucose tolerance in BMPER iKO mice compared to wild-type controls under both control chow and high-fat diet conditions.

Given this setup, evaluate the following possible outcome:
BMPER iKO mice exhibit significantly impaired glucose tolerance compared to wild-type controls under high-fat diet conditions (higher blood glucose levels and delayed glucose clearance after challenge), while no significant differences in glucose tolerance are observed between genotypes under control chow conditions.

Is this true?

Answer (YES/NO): NO